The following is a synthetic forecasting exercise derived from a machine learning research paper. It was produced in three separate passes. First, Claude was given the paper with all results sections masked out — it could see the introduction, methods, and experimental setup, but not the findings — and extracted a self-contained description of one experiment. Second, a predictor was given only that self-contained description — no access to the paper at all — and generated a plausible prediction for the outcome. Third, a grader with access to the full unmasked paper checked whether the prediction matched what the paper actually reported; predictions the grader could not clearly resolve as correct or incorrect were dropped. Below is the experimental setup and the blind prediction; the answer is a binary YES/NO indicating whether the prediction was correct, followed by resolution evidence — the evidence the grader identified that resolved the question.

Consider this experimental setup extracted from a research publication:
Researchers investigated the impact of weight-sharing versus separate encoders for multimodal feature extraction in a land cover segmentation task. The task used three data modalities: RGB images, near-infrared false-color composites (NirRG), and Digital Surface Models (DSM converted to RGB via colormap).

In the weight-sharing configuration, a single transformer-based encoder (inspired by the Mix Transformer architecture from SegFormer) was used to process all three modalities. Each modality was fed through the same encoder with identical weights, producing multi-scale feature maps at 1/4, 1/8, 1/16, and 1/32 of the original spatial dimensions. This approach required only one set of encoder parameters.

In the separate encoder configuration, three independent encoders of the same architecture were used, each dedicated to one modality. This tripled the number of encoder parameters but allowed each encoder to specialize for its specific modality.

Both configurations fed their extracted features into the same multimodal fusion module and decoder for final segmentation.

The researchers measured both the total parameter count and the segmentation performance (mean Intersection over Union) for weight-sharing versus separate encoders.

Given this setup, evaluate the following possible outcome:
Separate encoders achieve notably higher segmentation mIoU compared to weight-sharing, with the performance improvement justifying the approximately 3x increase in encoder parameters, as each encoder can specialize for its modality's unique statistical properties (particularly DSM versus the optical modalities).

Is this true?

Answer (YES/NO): NO